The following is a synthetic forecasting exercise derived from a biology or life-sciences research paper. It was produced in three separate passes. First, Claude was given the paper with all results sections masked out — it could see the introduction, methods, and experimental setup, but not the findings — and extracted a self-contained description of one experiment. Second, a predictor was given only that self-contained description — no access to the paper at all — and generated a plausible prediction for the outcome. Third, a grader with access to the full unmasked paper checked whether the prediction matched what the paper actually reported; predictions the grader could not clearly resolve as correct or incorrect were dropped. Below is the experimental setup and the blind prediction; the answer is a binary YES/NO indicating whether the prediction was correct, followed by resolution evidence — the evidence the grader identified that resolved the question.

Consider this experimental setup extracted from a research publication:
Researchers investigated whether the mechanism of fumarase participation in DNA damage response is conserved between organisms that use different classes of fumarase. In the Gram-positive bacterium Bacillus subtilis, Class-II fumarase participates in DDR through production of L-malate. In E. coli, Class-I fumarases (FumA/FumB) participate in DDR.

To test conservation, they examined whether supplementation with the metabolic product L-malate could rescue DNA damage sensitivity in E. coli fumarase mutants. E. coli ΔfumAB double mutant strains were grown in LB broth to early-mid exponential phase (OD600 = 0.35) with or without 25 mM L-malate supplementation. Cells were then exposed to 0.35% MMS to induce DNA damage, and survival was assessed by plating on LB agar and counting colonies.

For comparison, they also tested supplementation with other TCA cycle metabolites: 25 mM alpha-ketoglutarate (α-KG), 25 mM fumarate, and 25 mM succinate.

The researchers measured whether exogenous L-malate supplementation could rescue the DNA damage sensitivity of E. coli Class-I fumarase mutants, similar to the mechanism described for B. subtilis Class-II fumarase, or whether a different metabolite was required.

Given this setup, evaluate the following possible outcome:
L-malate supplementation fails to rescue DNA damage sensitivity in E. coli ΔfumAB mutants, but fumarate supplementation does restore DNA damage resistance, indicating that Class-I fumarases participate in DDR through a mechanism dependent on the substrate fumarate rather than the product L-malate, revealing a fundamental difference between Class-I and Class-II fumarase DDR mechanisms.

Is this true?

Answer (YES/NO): NO